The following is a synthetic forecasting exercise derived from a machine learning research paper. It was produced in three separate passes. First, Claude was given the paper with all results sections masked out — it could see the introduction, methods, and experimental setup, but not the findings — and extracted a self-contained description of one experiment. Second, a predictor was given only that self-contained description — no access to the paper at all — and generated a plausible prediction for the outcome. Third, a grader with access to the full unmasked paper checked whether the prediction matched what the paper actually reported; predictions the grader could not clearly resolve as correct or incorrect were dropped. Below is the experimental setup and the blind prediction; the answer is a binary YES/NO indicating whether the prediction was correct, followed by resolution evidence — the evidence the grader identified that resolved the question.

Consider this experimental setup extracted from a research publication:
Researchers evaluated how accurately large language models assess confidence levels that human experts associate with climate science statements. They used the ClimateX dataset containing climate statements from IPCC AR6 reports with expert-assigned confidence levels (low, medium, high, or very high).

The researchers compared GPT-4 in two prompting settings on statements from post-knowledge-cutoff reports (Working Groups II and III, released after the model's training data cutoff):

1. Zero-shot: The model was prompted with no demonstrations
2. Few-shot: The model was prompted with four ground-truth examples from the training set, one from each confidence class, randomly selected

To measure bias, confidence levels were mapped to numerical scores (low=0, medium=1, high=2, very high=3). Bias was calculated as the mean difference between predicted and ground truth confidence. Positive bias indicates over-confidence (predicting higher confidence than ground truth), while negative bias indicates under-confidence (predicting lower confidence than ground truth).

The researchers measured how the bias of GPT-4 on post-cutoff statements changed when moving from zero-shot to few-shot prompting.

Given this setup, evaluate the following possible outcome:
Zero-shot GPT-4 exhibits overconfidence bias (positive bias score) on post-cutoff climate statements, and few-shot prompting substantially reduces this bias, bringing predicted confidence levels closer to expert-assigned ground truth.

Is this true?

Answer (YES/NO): NO